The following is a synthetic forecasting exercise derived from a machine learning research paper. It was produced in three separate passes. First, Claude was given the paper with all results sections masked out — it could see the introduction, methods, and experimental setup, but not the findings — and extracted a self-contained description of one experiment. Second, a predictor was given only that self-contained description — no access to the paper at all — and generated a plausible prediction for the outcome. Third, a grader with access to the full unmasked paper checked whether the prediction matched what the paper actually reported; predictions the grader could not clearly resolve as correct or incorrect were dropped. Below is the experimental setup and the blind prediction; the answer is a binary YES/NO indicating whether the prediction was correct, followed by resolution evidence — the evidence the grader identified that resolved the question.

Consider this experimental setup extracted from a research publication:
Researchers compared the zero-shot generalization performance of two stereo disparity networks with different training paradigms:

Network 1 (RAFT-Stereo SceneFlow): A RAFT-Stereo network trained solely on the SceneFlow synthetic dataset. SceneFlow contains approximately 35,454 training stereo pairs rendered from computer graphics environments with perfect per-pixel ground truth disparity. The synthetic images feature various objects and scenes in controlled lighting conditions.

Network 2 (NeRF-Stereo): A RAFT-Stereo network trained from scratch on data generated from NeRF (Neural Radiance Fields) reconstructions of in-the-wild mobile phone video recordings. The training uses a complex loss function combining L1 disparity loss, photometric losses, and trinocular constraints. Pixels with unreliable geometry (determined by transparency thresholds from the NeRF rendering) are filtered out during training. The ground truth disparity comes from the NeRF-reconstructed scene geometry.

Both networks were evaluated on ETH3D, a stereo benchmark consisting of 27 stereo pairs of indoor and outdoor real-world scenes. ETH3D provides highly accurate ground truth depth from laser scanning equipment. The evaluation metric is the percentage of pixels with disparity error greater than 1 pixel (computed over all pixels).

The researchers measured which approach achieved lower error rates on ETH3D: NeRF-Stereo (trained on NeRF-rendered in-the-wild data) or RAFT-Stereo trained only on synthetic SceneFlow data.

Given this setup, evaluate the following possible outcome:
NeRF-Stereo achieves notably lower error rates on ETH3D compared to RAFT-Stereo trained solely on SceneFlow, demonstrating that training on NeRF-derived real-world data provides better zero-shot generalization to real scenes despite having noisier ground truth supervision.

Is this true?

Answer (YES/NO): NO